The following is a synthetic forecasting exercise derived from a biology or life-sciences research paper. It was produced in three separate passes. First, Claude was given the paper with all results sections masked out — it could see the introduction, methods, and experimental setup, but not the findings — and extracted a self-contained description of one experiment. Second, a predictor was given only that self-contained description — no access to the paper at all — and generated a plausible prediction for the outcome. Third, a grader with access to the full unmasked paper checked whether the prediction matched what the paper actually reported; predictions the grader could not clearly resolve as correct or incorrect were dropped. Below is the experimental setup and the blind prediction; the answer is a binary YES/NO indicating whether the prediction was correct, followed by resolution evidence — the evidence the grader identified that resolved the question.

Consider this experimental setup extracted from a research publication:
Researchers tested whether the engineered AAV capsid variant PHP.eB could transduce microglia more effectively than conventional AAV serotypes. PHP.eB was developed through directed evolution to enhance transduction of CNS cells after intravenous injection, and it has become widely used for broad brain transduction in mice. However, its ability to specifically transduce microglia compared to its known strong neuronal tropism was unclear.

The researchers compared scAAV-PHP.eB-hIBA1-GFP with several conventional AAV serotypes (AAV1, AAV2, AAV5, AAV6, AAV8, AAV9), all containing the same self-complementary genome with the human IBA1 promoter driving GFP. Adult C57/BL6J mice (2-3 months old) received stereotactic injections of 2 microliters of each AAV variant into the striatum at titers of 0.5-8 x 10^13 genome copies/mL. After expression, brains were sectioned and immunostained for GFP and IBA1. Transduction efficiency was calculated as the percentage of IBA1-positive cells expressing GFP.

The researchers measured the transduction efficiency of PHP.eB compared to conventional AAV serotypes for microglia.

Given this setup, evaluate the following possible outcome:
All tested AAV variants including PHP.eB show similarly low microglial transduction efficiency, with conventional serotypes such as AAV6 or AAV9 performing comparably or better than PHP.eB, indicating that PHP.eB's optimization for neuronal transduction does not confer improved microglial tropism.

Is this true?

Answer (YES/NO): NO